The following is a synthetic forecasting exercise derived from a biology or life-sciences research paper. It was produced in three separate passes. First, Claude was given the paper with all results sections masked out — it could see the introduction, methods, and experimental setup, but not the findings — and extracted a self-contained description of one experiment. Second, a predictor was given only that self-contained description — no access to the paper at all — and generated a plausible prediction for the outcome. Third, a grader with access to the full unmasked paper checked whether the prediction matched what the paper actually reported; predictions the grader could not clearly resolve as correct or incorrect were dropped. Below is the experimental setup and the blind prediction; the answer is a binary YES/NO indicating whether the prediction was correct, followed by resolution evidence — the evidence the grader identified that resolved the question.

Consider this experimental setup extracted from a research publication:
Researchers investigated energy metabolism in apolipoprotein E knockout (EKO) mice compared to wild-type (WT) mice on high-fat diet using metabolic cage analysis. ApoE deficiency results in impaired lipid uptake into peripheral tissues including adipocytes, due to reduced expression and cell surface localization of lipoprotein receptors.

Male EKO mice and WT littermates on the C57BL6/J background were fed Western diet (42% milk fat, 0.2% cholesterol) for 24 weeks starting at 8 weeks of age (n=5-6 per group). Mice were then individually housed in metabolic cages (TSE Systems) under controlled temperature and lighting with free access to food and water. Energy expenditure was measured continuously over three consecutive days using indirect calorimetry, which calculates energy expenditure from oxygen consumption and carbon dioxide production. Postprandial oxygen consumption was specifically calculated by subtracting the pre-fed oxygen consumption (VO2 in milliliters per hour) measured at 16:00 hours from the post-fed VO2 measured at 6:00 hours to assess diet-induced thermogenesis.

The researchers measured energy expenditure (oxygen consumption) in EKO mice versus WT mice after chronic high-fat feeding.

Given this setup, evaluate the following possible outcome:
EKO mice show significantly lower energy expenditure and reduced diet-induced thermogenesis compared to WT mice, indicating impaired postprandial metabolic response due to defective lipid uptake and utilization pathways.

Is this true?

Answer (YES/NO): NO